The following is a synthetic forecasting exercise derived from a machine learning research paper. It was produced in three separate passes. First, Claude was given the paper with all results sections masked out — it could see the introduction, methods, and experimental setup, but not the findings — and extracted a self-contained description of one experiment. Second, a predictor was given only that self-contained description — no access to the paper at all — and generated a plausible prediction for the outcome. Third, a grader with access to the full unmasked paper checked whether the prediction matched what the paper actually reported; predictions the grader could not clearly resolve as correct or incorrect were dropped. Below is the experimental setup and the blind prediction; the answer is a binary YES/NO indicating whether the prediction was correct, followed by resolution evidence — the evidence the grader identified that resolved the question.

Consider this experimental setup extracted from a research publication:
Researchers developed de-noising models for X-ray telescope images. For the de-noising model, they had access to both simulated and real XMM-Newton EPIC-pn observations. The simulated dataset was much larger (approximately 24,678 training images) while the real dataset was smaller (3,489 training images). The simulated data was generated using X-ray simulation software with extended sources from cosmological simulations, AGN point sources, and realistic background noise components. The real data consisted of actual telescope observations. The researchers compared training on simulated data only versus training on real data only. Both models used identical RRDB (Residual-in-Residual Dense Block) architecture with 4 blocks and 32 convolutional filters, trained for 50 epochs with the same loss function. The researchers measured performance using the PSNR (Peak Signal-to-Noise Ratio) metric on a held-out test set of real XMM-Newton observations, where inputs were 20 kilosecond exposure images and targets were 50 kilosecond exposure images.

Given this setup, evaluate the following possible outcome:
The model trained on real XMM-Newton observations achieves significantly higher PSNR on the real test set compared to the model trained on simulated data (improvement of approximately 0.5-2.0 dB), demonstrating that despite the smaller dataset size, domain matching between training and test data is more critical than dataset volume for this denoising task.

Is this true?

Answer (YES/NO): YES